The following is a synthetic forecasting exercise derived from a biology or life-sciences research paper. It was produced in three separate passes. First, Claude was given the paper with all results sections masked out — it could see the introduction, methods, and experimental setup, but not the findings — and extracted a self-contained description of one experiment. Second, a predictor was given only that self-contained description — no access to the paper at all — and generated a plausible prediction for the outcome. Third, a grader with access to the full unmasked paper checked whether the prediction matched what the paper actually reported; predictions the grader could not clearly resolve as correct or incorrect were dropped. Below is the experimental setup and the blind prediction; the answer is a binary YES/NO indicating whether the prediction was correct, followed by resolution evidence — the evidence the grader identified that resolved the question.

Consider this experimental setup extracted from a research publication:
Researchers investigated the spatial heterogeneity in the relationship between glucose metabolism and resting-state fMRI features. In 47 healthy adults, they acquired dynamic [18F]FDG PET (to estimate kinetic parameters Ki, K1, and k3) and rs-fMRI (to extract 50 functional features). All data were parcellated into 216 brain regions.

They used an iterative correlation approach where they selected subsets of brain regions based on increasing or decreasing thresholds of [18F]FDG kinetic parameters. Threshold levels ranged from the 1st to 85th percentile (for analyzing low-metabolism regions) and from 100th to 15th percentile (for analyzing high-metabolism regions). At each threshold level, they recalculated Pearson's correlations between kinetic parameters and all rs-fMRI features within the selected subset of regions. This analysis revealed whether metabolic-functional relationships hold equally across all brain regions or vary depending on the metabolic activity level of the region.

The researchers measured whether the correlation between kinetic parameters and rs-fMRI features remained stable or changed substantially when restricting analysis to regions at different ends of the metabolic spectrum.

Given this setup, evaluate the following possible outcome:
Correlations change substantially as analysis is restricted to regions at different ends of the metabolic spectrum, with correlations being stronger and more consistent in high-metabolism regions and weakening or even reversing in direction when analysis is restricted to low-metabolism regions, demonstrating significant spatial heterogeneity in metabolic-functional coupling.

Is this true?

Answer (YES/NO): NO